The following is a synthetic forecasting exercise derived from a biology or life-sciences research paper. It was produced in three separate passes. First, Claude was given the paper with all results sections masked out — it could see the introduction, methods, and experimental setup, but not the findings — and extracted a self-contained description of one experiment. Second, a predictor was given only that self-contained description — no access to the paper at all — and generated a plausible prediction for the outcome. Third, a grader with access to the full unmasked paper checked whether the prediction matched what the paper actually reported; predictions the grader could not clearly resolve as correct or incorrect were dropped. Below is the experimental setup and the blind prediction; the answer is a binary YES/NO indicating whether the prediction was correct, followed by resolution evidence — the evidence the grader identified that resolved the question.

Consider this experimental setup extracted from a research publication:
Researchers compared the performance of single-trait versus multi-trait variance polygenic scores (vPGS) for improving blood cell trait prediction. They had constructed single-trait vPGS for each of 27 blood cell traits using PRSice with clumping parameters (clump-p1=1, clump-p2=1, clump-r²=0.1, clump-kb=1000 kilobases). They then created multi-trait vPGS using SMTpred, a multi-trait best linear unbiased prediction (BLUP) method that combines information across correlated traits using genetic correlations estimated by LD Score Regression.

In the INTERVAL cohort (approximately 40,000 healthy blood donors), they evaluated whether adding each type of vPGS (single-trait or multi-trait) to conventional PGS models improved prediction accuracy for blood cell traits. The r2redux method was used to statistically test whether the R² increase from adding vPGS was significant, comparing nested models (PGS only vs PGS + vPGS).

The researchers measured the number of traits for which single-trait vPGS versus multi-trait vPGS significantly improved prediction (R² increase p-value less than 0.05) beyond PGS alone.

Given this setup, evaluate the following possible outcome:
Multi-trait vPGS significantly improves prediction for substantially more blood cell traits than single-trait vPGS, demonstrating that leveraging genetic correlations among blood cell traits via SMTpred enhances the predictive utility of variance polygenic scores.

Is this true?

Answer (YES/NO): YES